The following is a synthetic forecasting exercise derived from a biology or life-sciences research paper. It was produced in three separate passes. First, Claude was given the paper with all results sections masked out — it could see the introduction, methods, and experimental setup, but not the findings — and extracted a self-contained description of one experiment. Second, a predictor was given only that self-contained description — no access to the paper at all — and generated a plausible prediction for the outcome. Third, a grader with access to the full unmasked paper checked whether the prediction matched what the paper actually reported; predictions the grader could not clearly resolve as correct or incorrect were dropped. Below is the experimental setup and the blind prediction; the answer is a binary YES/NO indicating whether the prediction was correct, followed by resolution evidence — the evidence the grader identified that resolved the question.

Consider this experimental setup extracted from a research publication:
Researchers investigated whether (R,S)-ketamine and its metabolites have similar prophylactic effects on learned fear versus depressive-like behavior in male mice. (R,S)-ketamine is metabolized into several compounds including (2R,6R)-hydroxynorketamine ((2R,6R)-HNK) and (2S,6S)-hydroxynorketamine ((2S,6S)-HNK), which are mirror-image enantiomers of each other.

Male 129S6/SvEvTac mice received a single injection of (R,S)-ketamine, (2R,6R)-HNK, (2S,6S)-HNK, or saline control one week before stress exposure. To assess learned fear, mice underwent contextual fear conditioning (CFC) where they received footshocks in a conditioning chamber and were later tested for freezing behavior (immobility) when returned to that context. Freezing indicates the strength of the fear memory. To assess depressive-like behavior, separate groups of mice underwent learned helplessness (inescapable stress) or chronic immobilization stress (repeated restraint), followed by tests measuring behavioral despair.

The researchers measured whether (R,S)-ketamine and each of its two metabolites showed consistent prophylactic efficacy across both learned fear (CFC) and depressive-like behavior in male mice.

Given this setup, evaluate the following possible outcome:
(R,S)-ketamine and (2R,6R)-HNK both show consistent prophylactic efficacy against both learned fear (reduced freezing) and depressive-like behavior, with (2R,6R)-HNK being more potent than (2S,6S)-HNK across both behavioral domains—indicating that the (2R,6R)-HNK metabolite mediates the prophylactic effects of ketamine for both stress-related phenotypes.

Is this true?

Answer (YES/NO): NO